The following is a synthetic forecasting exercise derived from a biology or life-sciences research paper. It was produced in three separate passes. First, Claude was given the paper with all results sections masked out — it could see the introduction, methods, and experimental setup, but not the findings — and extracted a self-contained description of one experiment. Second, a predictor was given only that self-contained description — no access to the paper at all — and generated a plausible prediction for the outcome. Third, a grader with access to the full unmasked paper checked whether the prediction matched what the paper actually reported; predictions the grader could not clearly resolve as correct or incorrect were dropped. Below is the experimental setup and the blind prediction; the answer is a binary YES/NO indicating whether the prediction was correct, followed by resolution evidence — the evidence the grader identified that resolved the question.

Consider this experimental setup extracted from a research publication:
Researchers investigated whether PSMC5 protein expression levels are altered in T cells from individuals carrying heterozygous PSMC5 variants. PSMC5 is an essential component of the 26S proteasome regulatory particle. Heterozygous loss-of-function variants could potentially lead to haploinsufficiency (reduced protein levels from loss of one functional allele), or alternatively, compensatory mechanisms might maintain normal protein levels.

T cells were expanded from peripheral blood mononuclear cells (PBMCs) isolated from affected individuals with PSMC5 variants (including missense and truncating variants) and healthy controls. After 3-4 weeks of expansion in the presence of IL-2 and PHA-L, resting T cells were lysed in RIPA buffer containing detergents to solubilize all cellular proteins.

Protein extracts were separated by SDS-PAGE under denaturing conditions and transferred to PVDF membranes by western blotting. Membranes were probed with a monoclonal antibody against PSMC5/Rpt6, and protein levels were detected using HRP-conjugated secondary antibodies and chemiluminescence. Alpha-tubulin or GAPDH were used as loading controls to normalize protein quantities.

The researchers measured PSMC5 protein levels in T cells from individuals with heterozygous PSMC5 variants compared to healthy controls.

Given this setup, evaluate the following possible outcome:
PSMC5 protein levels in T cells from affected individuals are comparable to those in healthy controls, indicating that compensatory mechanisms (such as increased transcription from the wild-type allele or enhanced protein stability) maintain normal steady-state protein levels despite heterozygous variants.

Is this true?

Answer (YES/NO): YES